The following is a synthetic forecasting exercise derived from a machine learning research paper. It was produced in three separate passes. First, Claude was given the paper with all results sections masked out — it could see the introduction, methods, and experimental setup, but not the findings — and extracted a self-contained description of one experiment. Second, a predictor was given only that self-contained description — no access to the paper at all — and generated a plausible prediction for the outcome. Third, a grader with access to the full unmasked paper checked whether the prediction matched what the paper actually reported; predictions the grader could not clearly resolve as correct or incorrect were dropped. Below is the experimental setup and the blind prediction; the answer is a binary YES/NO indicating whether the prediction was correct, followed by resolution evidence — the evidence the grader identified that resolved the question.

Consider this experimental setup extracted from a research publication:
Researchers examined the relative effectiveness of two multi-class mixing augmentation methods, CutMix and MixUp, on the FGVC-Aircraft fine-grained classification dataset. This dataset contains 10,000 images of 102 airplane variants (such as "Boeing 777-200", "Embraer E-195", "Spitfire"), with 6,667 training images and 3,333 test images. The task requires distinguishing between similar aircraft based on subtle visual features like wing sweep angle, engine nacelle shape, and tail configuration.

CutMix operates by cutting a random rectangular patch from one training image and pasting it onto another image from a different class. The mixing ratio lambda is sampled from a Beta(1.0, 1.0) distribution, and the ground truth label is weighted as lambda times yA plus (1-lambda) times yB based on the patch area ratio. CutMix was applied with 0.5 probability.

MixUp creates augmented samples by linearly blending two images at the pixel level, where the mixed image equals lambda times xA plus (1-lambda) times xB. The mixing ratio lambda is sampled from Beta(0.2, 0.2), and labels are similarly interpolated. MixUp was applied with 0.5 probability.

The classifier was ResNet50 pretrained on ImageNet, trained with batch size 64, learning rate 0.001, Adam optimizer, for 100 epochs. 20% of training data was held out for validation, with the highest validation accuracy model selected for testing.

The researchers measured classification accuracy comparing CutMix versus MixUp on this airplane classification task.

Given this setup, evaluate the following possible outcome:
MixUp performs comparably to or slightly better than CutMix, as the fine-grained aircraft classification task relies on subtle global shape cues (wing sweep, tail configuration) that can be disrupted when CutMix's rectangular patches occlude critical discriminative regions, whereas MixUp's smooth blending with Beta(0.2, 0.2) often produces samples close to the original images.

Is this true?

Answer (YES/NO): NO